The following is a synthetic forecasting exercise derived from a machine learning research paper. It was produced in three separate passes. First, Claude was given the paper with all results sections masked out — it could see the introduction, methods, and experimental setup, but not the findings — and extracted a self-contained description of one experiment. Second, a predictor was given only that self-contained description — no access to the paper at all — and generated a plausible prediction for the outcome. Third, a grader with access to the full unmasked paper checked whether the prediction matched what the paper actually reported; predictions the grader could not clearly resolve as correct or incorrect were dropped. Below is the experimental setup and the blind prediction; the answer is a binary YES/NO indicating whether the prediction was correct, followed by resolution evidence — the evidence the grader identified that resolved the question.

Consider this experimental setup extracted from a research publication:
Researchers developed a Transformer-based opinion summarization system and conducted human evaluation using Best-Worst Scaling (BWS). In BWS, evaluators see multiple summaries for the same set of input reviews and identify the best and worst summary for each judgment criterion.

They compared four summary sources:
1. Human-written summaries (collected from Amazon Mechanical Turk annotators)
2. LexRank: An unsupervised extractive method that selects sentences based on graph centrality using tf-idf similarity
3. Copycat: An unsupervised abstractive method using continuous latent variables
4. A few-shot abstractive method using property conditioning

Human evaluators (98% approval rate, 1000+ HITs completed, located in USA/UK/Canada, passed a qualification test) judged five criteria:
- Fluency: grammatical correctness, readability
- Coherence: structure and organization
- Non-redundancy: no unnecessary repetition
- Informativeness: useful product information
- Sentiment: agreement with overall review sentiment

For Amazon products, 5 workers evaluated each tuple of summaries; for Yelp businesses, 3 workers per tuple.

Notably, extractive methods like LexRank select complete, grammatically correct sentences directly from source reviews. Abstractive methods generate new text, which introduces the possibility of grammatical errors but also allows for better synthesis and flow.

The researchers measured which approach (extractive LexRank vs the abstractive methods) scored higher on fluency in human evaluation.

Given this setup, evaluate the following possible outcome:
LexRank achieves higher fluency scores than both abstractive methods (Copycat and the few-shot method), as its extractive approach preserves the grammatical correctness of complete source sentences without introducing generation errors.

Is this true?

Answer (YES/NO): NO